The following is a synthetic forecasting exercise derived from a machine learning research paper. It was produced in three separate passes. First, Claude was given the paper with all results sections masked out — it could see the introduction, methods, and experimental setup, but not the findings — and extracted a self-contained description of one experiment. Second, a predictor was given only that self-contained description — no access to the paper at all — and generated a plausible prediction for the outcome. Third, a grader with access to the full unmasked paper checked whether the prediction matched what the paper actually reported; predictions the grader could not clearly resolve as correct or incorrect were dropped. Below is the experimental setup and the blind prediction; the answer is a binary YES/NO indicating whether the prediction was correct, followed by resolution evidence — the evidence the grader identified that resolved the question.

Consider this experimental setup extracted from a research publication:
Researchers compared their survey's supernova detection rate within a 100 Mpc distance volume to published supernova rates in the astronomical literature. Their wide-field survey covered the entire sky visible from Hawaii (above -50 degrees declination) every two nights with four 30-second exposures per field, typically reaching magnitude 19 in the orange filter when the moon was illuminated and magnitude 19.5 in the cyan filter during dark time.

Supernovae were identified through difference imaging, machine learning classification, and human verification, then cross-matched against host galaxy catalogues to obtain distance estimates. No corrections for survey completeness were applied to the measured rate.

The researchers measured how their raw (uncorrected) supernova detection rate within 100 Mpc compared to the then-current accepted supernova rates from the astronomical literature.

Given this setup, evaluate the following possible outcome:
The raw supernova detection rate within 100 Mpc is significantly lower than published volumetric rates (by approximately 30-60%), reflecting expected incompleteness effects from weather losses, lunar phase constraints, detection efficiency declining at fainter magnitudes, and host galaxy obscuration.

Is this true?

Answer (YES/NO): NO